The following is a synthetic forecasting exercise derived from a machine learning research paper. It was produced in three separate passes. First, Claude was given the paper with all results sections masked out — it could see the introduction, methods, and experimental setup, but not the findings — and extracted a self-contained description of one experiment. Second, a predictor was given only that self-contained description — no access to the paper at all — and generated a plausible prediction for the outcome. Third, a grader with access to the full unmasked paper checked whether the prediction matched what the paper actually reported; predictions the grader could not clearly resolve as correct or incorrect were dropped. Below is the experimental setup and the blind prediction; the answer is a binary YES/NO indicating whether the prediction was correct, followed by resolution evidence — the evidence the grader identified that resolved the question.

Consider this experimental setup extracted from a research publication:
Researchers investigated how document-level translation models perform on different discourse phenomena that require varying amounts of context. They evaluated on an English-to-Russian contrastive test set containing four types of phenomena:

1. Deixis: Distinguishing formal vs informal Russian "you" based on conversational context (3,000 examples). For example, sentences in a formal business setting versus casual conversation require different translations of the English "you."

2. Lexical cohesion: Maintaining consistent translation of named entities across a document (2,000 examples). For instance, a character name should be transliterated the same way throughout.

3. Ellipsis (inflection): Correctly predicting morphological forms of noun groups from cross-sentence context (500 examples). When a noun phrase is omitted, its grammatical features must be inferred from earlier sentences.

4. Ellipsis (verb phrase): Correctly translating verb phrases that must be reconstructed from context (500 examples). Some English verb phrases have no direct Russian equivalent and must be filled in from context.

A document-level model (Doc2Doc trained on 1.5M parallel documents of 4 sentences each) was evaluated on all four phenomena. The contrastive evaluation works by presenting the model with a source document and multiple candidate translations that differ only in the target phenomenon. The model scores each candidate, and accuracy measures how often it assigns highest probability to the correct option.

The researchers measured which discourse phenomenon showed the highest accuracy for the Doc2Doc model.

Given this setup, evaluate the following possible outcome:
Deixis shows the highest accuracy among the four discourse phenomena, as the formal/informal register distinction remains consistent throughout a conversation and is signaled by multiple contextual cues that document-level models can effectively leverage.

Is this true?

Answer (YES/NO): YES